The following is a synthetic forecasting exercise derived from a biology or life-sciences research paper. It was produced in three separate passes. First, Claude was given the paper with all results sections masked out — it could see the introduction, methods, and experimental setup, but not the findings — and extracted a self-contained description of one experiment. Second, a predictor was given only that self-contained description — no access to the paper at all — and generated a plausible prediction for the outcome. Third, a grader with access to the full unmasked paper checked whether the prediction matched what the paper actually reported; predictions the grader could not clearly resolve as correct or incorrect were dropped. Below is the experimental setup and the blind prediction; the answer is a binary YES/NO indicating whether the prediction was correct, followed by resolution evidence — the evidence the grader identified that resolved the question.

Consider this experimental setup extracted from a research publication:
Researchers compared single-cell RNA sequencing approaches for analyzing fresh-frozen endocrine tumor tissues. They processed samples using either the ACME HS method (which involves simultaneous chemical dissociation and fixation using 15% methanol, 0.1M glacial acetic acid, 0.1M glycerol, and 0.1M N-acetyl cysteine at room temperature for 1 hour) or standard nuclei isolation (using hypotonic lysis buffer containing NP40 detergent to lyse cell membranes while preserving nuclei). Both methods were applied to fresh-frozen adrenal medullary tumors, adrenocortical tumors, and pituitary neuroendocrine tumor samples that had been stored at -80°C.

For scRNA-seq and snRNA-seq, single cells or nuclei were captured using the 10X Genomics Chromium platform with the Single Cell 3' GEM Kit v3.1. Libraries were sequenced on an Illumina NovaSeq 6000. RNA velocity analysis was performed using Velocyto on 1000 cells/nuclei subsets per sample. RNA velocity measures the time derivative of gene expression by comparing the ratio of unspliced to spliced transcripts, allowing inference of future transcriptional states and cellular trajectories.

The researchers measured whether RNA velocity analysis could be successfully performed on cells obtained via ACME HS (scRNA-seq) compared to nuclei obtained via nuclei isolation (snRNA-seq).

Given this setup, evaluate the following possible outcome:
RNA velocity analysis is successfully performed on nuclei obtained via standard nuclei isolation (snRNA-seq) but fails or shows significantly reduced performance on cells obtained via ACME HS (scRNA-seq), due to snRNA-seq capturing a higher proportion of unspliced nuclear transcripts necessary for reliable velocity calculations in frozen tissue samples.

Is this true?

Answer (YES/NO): NO